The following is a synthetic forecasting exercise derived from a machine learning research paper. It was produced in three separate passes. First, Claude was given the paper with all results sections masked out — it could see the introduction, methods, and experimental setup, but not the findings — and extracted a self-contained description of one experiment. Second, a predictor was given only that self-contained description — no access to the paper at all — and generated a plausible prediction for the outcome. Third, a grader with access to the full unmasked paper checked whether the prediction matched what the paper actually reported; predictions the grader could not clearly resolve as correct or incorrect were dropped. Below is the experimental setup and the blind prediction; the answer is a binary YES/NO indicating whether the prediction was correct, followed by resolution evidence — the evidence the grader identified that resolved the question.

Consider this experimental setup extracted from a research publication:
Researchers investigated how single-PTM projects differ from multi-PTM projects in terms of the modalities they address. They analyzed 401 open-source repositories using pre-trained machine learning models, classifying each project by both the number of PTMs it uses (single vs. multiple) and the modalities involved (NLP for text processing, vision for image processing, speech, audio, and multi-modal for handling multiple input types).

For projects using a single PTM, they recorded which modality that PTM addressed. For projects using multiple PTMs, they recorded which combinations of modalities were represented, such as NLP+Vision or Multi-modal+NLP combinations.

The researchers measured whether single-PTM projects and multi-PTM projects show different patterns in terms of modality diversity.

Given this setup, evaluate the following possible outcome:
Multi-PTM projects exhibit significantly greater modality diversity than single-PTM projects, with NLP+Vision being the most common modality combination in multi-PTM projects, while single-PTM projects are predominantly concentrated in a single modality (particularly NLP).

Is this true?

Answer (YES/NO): NO